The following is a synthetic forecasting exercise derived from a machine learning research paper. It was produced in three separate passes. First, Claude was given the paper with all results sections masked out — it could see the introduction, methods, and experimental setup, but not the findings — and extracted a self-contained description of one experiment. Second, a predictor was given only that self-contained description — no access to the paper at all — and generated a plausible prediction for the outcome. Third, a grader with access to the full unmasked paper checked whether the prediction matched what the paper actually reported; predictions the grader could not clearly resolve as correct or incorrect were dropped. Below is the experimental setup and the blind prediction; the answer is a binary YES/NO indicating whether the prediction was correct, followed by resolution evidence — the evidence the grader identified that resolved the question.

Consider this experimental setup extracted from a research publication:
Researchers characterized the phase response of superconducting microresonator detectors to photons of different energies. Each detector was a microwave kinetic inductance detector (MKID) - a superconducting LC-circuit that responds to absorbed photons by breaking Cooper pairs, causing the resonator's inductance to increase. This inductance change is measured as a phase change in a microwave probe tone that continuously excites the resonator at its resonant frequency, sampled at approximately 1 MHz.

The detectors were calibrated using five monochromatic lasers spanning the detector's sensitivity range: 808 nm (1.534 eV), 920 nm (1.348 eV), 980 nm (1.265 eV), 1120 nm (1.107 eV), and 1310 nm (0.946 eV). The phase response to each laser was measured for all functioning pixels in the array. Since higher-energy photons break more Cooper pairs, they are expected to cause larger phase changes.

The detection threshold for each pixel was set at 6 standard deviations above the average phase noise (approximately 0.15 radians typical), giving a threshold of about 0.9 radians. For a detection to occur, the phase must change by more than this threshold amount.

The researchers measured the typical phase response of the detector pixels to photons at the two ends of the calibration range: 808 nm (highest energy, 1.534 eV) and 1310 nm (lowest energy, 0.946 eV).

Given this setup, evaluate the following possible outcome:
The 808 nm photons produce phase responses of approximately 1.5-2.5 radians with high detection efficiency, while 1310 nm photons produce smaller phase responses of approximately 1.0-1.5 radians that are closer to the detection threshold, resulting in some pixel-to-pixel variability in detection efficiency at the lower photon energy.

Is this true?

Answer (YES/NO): NO